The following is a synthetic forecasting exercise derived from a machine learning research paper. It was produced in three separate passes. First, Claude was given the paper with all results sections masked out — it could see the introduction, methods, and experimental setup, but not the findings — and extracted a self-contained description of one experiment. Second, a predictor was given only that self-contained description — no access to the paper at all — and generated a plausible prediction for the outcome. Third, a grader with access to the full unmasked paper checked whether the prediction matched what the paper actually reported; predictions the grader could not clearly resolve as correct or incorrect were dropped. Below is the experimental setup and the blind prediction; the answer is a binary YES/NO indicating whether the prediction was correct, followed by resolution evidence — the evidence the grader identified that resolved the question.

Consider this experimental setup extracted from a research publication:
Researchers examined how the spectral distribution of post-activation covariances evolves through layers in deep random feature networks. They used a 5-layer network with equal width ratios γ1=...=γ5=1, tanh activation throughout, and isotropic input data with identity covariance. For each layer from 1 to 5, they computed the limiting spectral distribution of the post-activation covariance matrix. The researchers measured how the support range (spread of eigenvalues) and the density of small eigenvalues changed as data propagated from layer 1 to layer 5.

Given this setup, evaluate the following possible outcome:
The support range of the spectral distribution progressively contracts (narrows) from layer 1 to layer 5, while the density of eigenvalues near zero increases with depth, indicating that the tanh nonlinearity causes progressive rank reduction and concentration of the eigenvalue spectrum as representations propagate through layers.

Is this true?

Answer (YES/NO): NO